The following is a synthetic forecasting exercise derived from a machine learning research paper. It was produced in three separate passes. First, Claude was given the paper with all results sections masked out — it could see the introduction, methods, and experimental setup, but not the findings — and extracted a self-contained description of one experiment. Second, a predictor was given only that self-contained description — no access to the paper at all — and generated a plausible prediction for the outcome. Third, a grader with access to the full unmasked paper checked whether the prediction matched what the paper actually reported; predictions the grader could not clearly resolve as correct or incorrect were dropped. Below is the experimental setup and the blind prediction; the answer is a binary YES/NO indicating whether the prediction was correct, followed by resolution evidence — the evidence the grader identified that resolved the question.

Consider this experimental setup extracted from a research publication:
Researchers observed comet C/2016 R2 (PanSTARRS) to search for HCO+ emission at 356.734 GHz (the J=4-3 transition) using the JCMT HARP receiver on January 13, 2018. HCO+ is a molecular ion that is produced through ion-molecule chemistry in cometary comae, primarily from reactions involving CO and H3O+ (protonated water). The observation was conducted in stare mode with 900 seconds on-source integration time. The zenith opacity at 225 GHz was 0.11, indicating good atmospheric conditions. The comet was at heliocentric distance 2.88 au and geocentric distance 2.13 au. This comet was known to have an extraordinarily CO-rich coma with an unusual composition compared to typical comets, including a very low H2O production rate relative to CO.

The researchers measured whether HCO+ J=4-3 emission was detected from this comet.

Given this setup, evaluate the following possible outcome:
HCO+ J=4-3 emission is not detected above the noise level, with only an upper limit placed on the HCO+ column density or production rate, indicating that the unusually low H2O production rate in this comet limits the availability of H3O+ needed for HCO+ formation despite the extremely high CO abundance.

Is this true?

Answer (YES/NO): NO